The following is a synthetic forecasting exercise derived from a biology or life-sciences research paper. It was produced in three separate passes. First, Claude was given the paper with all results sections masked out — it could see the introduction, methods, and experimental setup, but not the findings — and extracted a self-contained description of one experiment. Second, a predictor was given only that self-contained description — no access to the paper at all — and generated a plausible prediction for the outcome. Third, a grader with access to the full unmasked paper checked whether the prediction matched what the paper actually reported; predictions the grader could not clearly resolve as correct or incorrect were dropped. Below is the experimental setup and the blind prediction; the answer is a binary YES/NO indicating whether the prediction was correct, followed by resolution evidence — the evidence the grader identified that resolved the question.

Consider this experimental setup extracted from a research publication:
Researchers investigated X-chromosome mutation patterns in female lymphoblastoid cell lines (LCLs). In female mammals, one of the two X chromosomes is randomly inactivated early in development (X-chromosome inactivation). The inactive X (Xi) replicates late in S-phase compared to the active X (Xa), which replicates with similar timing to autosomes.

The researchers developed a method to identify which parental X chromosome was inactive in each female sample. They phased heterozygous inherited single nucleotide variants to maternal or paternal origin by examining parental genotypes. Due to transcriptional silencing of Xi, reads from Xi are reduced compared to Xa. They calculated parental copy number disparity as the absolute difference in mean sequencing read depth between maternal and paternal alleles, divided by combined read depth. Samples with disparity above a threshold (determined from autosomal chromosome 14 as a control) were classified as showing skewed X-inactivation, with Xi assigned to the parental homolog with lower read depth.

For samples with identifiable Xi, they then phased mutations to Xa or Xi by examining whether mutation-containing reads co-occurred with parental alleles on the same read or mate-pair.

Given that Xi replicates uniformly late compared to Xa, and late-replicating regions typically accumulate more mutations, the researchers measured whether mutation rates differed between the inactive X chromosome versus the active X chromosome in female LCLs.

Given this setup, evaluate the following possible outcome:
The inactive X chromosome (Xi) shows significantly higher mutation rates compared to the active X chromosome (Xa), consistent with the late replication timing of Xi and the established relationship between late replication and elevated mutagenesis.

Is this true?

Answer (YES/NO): YES